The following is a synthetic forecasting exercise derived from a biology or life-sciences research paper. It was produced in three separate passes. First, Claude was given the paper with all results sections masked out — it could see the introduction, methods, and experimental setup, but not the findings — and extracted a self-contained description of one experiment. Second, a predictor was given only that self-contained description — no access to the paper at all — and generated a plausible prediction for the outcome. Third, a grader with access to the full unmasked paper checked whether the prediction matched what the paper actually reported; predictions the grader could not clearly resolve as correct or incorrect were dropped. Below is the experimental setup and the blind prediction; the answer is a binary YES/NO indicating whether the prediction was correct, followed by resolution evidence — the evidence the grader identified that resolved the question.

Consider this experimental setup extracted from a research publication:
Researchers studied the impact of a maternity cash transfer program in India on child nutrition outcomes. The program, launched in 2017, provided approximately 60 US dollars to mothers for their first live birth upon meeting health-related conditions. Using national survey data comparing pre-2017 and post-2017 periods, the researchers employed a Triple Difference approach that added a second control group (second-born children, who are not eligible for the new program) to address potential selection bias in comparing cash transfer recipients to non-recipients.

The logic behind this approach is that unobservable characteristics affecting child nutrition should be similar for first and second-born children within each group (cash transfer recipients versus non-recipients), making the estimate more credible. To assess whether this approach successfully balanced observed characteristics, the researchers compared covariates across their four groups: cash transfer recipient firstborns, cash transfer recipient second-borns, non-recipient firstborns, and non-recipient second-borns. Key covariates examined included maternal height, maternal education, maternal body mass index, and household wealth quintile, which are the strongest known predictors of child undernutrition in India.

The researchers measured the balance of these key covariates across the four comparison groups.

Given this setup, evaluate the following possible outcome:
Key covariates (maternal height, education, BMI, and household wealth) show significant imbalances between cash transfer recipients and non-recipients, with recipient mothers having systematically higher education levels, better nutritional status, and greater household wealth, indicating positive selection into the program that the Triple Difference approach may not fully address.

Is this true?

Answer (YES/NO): NO